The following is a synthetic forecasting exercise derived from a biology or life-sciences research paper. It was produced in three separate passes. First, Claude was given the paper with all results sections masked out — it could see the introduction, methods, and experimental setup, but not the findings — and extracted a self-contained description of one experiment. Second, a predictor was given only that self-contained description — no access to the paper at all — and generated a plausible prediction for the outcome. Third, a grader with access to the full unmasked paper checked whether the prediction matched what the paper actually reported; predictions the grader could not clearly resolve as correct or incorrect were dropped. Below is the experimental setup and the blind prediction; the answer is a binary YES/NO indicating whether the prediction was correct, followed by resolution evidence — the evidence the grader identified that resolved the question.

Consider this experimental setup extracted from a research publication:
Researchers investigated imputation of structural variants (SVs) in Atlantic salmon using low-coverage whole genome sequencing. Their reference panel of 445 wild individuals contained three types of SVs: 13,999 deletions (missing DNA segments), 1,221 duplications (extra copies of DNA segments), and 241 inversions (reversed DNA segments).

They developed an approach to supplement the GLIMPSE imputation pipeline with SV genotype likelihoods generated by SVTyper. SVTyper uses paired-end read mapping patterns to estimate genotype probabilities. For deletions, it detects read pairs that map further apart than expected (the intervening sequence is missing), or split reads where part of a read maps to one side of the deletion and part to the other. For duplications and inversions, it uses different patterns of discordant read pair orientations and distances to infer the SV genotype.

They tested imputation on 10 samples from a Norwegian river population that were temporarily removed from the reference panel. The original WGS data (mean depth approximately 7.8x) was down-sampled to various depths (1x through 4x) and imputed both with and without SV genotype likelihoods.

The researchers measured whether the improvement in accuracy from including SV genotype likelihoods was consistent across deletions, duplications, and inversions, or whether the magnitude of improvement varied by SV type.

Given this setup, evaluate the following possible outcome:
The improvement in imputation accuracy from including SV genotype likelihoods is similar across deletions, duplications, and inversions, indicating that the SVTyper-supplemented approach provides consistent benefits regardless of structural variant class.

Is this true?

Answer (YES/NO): NO